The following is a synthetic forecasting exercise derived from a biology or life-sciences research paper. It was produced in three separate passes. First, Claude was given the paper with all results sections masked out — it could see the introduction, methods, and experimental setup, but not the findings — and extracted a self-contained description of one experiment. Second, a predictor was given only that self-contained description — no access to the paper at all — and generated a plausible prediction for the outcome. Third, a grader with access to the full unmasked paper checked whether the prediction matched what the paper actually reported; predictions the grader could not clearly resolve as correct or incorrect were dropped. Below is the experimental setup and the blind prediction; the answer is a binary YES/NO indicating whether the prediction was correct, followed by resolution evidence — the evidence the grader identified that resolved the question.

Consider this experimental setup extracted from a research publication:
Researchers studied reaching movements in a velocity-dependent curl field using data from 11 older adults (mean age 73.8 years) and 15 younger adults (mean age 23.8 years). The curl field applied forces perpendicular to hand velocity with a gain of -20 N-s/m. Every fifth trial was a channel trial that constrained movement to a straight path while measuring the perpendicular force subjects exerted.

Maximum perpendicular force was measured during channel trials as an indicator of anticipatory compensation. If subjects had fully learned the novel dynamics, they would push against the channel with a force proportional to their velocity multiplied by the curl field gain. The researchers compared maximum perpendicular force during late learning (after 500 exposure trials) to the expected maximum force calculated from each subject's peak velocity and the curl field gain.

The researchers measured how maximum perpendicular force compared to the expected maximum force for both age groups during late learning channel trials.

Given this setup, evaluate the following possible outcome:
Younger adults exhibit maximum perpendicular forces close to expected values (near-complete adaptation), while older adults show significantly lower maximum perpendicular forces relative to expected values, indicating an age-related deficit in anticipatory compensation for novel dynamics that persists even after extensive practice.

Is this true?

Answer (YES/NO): YES